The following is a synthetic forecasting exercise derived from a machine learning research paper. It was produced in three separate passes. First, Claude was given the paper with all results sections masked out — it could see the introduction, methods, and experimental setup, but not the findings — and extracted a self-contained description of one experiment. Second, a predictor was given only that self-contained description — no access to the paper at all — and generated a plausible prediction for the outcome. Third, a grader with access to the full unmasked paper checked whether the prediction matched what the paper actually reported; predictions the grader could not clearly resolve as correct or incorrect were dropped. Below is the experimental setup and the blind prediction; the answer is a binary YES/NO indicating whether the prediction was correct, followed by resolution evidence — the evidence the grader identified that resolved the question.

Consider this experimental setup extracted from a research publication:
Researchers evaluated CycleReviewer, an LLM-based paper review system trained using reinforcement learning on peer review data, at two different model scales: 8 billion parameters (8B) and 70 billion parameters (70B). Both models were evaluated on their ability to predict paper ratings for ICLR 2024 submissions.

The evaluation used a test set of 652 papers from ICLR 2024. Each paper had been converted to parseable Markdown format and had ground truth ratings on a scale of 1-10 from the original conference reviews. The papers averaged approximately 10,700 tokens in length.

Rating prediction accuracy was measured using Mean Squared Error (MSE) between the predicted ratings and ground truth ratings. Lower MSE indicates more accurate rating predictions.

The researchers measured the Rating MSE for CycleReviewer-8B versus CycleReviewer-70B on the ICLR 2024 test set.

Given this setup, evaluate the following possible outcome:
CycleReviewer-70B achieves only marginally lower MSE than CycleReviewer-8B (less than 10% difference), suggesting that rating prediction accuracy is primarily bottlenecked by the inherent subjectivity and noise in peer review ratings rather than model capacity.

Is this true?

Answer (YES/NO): NO